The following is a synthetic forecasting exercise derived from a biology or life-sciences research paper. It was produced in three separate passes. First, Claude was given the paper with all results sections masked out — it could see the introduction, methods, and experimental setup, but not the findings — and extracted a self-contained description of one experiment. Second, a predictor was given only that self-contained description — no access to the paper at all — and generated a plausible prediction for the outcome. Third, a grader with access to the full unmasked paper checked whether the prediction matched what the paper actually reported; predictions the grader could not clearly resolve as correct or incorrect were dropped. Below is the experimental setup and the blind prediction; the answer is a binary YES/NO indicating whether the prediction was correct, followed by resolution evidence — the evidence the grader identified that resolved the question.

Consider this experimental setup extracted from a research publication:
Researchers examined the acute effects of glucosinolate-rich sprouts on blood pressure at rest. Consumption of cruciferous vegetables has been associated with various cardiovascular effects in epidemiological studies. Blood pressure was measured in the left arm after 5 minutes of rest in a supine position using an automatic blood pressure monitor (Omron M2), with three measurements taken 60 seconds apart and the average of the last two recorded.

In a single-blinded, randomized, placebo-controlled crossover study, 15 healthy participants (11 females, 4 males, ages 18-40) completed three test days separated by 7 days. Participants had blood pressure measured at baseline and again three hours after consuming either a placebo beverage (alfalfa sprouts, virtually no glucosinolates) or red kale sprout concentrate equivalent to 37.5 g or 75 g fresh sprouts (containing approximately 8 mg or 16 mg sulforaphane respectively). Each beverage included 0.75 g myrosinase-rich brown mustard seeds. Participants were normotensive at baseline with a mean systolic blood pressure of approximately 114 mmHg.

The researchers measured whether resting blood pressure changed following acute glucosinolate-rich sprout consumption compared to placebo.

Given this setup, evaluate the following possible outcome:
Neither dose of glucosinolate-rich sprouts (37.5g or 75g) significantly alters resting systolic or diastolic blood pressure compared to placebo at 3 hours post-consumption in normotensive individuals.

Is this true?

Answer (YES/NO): YES